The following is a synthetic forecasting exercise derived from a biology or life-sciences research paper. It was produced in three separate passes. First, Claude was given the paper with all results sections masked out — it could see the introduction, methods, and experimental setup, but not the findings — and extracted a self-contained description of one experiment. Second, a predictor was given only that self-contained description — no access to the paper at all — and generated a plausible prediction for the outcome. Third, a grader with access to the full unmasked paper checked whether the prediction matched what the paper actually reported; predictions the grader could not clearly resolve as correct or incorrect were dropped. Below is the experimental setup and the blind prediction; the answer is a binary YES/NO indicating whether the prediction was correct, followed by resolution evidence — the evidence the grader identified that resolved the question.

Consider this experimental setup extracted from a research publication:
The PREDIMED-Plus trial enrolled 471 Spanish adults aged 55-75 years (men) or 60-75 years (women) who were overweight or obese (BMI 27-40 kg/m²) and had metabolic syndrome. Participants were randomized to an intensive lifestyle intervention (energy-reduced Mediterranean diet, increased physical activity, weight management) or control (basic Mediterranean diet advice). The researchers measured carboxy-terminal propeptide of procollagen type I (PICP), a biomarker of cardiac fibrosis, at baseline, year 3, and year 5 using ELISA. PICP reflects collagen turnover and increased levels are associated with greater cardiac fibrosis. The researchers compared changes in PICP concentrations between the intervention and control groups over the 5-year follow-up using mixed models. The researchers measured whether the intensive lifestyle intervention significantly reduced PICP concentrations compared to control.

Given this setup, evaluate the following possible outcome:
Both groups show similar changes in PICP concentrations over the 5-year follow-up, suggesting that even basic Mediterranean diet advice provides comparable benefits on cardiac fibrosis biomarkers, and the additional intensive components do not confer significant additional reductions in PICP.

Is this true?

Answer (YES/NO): YES